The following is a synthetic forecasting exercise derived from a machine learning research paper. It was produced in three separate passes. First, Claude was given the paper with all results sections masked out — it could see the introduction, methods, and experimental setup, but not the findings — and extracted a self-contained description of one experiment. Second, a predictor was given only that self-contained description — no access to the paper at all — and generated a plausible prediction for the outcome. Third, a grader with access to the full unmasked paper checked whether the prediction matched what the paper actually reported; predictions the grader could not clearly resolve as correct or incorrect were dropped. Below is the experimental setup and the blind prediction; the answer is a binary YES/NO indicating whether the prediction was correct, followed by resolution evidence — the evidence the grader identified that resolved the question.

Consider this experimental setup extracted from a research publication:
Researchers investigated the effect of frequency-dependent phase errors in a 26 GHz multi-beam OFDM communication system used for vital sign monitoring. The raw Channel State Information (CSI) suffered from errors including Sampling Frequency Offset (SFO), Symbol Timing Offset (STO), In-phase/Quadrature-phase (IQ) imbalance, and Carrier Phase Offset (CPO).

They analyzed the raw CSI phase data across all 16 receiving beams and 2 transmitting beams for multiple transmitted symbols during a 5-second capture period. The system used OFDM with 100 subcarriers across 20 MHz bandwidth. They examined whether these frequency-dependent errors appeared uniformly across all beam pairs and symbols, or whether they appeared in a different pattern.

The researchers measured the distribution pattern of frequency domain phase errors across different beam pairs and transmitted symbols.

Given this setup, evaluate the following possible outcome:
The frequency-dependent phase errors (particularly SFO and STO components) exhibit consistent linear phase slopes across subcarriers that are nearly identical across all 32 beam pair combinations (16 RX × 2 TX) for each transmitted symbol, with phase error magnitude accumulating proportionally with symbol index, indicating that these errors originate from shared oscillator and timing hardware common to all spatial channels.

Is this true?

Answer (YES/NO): NO